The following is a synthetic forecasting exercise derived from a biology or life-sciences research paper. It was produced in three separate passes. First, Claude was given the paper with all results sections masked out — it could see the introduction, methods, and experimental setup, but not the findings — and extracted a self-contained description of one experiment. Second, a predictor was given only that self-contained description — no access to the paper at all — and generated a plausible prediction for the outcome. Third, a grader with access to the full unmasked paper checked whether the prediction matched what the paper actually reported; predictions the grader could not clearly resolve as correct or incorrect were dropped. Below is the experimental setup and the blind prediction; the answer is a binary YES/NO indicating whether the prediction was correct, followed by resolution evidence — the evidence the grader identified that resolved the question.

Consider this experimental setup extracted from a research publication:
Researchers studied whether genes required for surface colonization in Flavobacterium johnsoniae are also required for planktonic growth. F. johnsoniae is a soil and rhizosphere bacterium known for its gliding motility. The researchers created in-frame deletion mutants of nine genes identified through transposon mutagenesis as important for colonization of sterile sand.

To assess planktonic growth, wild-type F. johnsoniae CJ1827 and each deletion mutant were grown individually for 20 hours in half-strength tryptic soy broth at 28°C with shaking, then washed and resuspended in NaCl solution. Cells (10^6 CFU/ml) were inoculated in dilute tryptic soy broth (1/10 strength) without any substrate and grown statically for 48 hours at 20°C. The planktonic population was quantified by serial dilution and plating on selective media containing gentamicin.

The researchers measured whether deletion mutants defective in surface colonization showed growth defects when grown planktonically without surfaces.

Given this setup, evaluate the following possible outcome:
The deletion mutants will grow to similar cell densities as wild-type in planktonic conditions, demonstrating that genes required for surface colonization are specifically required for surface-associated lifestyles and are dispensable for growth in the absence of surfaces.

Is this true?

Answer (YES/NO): YES